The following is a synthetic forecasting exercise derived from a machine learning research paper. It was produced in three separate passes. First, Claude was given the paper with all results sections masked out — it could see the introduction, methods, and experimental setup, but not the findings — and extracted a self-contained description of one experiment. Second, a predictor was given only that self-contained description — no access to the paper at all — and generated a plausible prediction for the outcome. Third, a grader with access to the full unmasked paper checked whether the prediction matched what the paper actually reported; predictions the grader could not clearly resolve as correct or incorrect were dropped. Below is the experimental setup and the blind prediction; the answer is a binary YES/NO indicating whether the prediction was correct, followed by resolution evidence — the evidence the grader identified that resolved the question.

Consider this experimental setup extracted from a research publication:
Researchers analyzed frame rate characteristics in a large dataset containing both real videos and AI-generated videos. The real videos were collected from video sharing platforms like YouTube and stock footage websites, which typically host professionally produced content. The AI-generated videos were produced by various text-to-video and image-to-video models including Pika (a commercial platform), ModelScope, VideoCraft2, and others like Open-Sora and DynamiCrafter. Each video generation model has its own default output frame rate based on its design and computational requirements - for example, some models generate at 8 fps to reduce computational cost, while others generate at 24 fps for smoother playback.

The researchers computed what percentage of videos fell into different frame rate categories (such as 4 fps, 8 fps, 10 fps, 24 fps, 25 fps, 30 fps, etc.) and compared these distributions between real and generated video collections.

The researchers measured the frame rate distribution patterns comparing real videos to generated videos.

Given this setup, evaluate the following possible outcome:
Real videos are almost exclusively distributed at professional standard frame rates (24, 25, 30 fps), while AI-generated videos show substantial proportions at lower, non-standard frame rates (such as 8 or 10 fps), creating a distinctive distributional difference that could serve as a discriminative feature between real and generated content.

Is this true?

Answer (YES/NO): YES